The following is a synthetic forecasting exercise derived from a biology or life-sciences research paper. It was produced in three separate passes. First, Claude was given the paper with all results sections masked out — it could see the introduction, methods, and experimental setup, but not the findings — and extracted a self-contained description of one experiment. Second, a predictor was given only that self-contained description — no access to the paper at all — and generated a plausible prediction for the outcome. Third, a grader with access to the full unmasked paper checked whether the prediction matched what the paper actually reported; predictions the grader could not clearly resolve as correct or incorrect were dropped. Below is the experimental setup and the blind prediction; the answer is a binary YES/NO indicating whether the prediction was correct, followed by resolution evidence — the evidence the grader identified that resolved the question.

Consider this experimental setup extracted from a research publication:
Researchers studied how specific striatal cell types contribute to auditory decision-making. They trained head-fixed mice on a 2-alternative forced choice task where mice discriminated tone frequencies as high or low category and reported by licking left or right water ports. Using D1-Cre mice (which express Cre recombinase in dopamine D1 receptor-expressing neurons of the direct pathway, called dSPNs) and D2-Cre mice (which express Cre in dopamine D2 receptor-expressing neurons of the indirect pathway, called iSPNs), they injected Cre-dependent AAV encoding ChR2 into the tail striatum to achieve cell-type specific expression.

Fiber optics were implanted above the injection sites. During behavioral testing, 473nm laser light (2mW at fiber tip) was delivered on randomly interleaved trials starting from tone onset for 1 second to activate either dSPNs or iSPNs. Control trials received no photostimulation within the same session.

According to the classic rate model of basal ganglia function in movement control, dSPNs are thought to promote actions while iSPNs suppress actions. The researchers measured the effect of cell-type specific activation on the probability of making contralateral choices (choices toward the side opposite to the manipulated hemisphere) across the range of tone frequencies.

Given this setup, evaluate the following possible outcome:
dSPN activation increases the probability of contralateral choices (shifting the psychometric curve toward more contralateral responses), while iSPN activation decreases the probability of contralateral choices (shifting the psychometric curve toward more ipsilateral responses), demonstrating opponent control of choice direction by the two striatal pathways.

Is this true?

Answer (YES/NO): YES